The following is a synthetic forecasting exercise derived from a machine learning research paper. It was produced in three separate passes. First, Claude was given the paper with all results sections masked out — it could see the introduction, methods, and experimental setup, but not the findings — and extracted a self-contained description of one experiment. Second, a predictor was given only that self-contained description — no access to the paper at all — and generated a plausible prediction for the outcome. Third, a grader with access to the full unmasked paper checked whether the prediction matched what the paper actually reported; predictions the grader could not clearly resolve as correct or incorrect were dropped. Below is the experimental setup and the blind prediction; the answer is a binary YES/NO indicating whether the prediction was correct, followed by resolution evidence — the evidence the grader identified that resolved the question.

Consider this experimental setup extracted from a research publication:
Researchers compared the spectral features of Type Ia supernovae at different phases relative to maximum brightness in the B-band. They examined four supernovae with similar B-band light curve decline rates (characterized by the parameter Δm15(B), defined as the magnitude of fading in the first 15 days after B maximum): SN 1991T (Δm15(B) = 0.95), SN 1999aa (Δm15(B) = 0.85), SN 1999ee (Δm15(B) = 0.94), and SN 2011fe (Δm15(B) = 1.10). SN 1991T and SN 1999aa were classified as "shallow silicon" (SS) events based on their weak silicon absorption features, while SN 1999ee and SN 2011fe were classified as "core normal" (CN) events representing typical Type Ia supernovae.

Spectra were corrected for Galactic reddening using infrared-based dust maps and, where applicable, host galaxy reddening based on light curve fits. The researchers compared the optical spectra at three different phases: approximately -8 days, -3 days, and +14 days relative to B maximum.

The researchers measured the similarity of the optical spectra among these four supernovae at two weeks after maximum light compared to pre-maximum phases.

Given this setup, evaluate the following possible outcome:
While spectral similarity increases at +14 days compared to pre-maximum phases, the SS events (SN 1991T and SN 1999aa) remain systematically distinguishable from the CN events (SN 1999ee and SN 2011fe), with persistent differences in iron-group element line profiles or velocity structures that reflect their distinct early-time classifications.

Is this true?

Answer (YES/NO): NO